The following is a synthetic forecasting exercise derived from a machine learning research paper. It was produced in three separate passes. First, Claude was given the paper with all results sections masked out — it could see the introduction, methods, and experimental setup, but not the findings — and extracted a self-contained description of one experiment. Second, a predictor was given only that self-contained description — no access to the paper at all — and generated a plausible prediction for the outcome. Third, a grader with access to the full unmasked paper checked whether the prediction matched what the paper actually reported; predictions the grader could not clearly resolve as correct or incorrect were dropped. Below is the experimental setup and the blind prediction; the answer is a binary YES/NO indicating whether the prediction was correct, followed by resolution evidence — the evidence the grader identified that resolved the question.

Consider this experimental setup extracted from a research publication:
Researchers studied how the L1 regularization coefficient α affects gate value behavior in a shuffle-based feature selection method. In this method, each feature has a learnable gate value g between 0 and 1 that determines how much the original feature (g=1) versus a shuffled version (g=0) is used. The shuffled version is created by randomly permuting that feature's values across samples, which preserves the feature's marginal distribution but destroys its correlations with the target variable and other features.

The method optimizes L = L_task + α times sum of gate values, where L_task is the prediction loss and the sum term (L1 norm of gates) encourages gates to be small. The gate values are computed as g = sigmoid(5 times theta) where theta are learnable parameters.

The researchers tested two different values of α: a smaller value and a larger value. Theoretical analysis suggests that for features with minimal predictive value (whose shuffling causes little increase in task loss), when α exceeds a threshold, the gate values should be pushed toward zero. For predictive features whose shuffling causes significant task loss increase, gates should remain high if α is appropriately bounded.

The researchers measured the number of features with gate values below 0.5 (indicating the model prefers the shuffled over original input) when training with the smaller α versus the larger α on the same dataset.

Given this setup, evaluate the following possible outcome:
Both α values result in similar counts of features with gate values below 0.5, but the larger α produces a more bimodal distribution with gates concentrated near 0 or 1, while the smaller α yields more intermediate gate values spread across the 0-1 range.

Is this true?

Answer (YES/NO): NO